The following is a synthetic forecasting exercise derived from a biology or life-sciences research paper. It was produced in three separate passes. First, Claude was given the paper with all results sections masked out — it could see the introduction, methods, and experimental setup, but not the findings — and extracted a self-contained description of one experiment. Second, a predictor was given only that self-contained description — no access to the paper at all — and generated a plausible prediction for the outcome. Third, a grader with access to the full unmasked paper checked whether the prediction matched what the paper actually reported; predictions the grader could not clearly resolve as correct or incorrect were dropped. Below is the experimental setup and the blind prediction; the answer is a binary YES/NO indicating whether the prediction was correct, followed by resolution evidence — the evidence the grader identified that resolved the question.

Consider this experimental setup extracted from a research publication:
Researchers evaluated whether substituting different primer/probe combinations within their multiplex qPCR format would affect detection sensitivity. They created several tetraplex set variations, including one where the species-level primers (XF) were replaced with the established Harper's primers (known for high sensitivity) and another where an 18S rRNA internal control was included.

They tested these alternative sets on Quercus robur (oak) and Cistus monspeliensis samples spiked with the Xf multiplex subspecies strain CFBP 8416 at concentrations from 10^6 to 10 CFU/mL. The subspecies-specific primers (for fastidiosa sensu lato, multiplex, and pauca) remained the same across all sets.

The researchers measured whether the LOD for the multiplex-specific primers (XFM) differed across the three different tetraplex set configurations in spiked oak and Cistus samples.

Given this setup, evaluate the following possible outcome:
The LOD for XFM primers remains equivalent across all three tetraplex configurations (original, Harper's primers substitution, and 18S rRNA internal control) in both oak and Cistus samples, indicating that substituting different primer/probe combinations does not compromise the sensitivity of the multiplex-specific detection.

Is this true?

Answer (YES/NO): YES